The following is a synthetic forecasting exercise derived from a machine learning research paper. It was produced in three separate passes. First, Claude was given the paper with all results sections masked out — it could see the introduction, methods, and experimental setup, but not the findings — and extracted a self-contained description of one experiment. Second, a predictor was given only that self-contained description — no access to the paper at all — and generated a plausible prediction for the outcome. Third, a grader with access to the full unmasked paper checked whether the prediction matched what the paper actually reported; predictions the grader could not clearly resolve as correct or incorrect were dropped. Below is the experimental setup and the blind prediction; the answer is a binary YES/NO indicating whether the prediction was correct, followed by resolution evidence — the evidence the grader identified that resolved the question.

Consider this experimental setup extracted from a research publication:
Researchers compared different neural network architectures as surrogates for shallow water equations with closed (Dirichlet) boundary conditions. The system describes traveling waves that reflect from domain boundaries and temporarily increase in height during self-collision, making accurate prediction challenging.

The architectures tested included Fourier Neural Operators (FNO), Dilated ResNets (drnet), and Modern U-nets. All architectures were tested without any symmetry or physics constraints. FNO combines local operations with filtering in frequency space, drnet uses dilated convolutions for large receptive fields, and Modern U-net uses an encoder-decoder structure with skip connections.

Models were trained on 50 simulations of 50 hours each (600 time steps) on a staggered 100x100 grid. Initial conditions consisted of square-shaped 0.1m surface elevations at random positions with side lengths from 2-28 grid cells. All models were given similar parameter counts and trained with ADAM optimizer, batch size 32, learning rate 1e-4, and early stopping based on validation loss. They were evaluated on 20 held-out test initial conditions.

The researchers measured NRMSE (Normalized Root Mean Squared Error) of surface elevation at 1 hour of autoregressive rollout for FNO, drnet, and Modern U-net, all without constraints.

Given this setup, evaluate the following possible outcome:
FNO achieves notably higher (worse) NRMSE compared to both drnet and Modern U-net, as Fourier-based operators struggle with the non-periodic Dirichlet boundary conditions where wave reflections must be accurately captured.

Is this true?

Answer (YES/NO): YES